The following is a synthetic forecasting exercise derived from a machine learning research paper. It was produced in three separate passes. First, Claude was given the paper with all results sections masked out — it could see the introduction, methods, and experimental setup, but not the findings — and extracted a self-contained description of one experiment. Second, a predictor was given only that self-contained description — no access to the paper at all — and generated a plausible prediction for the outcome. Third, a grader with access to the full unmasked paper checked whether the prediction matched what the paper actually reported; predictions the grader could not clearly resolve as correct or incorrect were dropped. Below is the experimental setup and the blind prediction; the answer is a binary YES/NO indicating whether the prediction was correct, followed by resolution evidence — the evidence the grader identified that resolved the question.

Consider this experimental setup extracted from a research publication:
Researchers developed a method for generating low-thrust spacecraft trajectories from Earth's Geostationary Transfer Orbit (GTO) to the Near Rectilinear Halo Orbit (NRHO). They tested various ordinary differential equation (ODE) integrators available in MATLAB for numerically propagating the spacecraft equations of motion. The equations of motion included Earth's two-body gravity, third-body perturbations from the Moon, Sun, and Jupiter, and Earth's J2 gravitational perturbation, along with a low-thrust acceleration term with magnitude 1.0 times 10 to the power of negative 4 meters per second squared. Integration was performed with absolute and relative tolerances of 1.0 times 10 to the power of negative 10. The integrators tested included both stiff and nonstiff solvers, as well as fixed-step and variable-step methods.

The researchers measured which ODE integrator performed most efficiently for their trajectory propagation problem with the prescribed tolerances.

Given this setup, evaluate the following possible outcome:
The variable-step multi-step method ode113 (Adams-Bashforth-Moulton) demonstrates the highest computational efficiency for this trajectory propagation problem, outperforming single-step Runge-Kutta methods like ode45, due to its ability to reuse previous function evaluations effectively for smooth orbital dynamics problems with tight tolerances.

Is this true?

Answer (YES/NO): YES